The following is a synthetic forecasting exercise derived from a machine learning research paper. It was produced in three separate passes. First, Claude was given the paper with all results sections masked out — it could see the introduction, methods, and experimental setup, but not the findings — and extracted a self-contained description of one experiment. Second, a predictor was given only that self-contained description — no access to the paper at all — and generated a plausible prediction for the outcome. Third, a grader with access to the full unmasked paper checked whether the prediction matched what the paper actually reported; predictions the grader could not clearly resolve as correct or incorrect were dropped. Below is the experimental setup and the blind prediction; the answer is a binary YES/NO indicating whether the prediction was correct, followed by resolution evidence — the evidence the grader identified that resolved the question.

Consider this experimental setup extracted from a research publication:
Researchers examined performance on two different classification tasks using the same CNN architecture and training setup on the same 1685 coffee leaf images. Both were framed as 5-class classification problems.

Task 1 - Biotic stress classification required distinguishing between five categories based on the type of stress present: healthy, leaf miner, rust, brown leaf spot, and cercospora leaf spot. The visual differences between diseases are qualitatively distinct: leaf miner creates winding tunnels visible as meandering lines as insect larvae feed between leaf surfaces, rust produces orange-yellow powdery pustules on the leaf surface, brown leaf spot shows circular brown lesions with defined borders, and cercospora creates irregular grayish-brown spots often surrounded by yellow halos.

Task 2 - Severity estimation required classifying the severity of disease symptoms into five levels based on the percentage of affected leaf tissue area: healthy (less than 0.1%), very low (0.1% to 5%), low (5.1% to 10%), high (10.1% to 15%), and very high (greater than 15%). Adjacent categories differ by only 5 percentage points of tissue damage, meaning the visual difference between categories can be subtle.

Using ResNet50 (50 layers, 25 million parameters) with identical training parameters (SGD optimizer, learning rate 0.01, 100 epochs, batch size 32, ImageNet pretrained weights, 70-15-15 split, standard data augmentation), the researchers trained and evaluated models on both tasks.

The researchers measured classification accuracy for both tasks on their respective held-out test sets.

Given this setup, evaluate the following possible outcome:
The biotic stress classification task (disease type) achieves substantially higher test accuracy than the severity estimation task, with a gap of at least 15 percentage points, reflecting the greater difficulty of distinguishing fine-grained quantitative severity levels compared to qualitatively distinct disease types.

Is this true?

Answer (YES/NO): NO